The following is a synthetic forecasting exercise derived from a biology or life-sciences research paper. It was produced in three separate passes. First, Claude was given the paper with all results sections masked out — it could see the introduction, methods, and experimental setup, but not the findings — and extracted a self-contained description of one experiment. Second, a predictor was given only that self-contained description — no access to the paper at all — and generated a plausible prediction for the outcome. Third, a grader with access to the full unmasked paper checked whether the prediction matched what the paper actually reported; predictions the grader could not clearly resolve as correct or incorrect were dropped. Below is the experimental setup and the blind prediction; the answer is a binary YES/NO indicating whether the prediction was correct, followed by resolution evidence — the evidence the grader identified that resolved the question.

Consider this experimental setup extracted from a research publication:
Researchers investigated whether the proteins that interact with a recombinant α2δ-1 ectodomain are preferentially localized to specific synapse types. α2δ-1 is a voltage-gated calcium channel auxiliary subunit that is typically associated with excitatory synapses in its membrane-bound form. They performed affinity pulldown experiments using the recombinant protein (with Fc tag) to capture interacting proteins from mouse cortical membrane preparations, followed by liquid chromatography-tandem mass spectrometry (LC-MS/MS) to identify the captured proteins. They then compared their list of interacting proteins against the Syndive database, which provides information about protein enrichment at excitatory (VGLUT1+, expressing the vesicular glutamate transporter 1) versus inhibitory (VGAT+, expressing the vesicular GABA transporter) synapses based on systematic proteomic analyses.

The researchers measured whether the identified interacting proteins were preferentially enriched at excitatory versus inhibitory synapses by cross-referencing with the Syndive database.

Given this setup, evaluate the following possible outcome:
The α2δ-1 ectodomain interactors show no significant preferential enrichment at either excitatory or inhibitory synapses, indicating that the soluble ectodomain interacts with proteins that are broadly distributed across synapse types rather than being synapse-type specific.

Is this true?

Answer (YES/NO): NO